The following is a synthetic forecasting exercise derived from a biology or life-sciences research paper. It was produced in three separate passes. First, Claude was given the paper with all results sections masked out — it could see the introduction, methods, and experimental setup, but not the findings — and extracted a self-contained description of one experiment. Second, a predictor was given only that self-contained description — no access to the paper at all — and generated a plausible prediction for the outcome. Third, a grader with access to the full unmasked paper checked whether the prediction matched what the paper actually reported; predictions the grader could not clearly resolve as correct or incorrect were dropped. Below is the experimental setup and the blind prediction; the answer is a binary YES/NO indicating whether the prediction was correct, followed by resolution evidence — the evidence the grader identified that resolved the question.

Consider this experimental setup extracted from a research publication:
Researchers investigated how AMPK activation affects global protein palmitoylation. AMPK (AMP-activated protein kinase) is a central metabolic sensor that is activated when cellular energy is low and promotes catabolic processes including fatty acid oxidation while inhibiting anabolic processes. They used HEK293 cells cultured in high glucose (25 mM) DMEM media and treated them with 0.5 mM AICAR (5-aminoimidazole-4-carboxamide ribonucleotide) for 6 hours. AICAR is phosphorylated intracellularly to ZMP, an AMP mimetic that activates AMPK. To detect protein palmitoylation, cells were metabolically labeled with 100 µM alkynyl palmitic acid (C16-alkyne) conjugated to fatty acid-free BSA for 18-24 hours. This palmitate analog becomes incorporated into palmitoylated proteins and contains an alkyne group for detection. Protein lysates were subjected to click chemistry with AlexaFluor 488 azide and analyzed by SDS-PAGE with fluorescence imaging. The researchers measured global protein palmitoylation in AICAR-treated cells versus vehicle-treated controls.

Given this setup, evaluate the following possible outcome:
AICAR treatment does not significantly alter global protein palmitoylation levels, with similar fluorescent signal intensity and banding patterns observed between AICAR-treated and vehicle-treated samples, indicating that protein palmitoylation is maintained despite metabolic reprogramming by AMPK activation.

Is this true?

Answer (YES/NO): NO